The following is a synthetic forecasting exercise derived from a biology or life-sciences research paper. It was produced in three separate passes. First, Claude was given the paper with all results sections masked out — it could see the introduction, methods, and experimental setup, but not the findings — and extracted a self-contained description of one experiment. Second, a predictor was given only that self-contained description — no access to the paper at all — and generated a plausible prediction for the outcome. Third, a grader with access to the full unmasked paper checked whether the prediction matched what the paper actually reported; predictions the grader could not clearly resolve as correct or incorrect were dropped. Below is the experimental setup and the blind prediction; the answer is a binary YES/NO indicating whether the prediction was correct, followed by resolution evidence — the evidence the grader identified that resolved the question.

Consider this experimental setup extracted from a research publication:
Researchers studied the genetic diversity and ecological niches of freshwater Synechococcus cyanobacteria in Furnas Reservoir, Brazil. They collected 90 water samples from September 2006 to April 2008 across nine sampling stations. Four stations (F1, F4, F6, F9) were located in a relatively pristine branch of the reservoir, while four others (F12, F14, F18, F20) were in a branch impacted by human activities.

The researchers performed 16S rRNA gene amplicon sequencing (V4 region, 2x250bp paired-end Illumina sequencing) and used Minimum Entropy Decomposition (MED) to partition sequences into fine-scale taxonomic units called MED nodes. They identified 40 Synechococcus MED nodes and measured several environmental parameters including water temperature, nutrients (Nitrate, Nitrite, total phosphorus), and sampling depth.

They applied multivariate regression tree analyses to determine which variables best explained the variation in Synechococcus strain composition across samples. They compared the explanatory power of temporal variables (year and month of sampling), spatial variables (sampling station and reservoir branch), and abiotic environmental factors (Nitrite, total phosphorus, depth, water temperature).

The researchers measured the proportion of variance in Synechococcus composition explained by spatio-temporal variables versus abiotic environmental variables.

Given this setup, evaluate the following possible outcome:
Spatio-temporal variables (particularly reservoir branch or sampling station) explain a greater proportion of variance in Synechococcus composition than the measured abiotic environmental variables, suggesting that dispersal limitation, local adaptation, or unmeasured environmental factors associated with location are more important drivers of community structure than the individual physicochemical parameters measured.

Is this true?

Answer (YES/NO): NO